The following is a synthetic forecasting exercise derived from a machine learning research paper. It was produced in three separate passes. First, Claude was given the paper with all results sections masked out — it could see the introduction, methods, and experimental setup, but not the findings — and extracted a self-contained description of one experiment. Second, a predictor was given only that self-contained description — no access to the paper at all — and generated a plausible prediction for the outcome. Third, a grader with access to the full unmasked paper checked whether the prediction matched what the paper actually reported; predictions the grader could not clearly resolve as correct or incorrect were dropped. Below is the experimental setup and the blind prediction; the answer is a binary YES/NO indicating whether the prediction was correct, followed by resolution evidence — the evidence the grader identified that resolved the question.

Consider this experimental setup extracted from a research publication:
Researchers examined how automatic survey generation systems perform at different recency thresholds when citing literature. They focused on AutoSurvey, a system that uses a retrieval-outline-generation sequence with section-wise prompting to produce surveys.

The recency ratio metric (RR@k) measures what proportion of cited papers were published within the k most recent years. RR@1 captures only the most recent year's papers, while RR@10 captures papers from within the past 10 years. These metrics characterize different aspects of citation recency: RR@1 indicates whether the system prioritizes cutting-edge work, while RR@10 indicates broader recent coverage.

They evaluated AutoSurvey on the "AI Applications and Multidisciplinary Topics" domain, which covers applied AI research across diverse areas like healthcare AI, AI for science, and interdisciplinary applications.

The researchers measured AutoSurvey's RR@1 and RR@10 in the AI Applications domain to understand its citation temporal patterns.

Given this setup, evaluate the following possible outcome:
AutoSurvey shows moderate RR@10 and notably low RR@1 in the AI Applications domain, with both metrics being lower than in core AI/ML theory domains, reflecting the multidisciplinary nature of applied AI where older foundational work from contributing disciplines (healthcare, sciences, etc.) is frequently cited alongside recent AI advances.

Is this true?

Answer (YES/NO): NO